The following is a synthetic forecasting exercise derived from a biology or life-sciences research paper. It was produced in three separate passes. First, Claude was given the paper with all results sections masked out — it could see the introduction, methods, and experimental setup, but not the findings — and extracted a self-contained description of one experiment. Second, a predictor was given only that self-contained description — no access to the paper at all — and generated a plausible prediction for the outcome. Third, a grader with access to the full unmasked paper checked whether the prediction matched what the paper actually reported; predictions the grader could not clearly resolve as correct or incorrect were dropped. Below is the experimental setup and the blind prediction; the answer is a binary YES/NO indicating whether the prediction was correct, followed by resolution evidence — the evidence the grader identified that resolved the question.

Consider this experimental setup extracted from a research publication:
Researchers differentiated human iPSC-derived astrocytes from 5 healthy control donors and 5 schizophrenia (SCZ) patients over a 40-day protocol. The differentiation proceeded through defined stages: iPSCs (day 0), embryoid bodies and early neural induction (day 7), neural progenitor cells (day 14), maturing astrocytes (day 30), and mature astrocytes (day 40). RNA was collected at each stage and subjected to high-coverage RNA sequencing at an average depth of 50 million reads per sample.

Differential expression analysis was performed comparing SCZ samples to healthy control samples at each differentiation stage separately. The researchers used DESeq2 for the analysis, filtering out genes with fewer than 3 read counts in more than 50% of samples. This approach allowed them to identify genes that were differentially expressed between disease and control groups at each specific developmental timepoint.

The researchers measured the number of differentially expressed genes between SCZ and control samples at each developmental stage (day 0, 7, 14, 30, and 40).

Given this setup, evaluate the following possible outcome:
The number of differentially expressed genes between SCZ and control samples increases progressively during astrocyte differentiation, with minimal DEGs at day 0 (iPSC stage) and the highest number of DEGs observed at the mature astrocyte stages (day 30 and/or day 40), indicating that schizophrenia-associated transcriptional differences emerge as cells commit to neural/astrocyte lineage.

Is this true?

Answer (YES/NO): YES